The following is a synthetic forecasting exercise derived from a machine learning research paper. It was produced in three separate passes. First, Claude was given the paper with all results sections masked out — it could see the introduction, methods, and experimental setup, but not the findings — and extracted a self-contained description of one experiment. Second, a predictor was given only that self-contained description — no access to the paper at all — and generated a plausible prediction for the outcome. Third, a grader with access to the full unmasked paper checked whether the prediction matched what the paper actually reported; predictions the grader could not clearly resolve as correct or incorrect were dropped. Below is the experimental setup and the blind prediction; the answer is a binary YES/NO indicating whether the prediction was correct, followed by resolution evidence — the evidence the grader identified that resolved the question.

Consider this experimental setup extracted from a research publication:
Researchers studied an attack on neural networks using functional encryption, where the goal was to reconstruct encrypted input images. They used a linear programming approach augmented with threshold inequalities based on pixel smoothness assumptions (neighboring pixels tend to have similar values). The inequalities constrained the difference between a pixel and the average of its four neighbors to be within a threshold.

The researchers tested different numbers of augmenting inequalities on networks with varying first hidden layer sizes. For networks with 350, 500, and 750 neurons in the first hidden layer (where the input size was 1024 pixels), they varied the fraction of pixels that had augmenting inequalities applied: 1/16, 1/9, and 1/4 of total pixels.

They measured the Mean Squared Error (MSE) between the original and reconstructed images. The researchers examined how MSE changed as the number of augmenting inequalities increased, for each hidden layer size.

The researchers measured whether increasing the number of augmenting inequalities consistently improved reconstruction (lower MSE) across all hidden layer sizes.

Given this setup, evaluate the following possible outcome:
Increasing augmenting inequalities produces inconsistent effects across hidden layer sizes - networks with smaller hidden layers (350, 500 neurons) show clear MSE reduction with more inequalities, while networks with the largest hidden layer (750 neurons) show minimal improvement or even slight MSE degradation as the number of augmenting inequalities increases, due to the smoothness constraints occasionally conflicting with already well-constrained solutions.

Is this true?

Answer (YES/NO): YES